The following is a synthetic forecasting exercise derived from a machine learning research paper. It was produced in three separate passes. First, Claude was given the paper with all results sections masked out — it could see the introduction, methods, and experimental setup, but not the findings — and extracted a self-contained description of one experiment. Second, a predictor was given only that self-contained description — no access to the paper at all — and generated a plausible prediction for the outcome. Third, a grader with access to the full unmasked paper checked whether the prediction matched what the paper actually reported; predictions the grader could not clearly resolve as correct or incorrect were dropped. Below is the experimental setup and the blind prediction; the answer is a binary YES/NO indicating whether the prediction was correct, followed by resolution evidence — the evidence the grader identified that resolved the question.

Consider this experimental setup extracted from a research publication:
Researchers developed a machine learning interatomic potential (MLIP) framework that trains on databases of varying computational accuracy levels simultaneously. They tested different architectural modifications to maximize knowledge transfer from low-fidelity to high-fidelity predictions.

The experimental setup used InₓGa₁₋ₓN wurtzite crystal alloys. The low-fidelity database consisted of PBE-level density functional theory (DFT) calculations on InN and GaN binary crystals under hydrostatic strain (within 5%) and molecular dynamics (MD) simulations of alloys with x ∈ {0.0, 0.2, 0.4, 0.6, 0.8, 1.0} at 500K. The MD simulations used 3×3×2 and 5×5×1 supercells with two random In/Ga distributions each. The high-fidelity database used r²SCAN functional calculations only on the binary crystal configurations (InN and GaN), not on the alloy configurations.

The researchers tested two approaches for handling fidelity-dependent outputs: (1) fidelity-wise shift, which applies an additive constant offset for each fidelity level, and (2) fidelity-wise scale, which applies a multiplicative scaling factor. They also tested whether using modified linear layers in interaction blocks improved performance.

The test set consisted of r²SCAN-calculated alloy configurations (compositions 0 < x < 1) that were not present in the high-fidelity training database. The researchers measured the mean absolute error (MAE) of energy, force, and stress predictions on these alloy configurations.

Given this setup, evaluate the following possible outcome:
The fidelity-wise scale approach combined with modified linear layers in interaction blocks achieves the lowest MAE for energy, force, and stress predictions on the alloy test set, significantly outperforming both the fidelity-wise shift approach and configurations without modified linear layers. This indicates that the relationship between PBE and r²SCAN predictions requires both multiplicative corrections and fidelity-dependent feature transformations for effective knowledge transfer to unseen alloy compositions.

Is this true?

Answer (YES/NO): NO